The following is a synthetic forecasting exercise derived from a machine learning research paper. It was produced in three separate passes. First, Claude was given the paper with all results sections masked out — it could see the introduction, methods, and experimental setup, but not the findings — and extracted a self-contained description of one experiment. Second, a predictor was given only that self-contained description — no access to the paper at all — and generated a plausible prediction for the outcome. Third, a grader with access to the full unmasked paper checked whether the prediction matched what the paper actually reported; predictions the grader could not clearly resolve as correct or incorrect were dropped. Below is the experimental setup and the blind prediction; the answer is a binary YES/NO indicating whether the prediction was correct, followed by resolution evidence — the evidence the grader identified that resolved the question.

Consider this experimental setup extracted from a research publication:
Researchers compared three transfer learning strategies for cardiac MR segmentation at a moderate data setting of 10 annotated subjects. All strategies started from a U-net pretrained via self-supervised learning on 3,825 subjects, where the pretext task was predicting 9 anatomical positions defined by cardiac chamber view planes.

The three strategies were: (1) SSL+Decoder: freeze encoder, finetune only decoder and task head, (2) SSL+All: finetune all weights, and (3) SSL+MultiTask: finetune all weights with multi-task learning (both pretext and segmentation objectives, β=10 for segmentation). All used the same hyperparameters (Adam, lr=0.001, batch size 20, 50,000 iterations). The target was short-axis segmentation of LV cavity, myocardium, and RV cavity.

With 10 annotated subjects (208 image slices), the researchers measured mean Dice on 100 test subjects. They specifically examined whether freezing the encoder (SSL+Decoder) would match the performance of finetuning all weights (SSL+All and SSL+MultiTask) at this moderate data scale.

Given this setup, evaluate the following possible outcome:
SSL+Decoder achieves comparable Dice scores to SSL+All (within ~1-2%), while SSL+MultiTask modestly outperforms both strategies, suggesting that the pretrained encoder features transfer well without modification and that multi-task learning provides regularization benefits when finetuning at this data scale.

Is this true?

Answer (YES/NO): YES